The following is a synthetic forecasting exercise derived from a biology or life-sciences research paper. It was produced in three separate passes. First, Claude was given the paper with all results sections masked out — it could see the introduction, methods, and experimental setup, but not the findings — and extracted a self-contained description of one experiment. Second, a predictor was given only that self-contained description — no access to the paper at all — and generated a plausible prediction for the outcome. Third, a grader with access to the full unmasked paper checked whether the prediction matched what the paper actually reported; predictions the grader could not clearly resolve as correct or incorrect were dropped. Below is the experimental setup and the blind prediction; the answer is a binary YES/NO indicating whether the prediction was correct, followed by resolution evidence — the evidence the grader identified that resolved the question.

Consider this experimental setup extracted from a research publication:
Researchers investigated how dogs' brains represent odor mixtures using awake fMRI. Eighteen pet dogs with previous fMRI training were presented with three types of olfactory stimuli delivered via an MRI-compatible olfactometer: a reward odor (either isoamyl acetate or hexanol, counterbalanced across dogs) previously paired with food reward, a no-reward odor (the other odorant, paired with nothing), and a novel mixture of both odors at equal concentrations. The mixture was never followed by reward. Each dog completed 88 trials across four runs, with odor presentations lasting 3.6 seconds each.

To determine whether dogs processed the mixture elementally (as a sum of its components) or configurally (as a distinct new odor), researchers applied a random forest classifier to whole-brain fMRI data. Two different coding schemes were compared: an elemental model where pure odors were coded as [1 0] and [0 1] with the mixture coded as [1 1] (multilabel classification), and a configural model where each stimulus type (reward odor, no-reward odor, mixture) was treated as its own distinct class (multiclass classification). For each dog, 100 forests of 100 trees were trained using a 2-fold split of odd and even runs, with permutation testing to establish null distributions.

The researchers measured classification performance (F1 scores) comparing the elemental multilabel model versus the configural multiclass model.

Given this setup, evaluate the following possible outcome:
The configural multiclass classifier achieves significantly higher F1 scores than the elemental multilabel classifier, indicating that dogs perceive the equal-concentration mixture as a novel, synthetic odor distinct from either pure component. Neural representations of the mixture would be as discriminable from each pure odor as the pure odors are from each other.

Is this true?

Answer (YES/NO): YES